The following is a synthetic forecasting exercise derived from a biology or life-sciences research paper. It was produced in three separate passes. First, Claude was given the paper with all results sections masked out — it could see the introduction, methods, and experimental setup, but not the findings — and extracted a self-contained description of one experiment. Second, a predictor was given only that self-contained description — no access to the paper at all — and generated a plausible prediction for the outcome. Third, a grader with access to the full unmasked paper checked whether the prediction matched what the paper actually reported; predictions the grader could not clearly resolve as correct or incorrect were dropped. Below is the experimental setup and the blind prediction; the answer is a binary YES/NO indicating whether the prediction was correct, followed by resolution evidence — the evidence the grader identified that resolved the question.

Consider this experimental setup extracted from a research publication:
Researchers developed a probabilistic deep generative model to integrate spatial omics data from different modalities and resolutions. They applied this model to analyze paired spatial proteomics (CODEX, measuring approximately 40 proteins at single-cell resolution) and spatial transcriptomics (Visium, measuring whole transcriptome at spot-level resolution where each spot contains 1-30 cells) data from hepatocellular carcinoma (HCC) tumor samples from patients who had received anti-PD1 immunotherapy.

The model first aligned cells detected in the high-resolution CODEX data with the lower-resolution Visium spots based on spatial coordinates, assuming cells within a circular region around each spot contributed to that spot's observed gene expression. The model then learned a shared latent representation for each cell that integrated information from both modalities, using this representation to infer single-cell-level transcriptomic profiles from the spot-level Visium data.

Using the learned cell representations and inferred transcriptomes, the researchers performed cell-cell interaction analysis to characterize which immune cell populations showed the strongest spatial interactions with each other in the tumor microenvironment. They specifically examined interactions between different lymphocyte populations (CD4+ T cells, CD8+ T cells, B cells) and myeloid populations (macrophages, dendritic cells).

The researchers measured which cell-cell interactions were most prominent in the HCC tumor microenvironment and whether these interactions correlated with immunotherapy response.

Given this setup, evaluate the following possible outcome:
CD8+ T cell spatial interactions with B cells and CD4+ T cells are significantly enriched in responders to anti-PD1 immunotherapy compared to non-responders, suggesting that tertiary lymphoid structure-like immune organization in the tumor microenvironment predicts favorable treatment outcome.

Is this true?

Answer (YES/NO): NO